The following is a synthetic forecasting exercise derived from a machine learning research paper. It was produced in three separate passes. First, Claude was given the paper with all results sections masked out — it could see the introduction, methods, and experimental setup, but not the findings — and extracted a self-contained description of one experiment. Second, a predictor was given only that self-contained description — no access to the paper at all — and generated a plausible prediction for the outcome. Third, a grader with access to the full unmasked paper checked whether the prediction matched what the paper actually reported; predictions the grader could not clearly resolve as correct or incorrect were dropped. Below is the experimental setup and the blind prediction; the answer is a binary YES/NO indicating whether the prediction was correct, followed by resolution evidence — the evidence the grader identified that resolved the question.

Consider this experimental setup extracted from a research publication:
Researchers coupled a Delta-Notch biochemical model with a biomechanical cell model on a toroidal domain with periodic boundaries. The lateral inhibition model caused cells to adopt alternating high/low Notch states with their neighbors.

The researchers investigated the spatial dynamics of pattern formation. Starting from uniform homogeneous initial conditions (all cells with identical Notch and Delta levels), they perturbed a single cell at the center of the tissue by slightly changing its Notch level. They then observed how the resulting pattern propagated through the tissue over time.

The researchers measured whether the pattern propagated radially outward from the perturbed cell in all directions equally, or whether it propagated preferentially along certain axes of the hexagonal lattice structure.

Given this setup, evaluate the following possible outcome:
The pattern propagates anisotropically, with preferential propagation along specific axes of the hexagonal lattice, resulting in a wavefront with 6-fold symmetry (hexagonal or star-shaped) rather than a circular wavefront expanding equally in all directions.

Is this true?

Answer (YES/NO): NO